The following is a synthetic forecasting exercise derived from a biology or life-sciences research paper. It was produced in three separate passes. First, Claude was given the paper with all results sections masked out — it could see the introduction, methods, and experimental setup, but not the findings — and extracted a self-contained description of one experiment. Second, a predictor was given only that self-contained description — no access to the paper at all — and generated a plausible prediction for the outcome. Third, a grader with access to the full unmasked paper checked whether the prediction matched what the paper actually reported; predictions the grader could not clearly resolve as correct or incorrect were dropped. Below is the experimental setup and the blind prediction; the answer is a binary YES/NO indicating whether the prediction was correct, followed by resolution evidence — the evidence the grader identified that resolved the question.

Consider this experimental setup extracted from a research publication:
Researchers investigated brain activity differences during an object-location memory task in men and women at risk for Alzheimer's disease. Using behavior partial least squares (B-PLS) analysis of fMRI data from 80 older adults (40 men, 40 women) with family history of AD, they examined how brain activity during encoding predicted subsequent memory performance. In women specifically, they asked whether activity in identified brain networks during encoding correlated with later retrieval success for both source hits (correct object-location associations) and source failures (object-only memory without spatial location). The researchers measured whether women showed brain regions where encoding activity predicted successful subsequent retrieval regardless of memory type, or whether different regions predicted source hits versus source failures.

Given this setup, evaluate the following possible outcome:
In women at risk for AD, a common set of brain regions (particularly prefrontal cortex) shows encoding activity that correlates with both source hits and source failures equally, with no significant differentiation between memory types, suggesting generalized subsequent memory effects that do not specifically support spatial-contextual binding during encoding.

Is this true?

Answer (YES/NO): YES